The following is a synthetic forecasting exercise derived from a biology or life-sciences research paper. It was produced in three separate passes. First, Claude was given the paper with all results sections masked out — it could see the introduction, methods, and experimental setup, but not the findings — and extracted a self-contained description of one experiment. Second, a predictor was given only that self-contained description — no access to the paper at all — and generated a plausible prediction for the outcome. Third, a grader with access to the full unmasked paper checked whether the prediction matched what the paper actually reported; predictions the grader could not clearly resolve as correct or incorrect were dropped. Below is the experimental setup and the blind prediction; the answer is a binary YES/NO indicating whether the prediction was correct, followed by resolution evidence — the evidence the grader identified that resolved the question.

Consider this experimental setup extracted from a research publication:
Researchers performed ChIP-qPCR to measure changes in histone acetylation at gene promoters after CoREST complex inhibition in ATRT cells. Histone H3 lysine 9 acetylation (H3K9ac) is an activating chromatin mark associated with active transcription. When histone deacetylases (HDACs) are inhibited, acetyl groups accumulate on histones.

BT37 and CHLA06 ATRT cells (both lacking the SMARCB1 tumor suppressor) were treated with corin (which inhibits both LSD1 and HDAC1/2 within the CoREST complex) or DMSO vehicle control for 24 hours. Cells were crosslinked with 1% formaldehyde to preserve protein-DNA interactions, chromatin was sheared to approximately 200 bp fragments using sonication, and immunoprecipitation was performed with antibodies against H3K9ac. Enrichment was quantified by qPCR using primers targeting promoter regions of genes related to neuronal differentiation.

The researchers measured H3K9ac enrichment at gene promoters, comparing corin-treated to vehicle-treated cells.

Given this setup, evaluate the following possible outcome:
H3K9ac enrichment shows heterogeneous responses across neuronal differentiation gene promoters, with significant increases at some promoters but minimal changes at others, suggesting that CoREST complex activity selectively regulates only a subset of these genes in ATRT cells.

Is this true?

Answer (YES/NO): NO